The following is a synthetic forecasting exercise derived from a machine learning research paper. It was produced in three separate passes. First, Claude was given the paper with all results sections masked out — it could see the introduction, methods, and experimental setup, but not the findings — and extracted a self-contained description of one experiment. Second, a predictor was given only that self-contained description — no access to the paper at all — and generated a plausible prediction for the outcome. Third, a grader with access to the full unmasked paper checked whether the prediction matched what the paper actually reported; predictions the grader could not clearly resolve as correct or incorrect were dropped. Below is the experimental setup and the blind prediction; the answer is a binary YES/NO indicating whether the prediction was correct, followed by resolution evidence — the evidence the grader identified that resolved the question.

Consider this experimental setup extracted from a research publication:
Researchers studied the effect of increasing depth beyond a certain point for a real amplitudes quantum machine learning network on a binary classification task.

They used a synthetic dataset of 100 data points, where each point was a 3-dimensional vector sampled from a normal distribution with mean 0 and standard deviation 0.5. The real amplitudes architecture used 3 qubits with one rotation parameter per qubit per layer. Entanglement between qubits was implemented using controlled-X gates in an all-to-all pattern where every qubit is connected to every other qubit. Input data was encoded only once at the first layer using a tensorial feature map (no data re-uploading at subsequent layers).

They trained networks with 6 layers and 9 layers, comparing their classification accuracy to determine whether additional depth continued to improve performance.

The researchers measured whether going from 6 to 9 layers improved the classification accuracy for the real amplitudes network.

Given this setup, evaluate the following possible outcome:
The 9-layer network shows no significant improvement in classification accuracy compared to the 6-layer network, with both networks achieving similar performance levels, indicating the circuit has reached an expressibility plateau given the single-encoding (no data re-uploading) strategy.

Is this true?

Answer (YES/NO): NO